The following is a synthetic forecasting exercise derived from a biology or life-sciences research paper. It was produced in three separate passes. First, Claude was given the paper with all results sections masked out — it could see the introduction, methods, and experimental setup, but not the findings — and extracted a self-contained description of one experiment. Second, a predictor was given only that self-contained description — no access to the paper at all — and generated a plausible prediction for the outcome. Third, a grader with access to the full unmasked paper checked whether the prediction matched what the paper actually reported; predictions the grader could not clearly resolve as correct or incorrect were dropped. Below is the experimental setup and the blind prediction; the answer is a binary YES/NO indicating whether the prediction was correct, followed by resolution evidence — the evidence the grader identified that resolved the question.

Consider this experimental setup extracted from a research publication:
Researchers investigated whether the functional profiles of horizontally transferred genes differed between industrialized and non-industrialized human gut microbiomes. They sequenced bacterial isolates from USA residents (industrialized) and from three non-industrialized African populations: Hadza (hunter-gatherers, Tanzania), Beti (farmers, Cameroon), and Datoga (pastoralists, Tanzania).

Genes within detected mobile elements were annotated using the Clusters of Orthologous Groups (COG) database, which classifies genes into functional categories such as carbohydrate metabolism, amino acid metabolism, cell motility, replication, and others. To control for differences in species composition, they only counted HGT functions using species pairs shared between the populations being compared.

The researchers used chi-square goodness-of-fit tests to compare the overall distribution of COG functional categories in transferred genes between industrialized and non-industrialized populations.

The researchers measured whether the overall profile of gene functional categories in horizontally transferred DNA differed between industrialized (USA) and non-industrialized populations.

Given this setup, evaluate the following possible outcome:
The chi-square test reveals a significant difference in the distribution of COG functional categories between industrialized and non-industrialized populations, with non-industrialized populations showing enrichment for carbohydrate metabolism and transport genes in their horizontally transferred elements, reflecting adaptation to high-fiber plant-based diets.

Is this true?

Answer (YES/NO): NO